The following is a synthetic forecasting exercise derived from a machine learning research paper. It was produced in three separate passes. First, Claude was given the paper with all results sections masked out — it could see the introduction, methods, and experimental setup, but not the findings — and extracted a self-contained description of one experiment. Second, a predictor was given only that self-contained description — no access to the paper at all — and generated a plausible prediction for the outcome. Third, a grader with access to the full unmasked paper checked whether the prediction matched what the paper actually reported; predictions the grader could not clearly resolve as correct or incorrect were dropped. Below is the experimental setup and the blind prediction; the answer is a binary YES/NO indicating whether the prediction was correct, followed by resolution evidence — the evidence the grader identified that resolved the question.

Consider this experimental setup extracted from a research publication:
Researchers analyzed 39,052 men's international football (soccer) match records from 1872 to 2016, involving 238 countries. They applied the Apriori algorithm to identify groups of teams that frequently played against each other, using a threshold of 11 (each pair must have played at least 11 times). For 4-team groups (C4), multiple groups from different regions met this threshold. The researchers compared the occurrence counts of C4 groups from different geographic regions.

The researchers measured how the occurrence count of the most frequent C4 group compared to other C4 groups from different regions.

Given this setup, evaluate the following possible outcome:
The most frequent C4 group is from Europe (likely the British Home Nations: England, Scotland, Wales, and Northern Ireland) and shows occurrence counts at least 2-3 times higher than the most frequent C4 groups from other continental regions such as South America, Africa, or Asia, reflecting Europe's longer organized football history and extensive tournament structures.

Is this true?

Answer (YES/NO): YES